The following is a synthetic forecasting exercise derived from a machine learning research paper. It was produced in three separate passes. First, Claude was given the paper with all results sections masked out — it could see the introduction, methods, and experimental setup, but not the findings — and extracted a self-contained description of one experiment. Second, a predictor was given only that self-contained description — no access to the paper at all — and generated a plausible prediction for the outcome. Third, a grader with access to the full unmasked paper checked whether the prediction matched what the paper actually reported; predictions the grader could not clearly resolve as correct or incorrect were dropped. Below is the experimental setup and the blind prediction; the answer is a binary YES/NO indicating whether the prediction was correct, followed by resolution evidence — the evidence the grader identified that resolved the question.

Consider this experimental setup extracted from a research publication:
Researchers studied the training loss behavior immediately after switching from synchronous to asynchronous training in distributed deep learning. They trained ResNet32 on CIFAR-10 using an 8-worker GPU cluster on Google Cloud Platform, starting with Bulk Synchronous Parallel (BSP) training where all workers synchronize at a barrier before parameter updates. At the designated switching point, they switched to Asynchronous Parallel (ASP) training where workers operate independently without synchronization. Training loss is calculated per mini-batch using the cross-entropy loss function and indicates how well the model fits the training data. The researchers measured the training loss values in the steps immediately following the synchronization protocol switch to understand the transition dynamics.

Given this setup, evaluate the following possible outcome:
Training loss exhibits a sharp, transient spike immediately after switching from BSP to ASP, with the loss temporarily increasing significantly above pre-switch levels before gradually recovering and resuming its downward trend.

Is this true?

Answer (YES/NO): YES